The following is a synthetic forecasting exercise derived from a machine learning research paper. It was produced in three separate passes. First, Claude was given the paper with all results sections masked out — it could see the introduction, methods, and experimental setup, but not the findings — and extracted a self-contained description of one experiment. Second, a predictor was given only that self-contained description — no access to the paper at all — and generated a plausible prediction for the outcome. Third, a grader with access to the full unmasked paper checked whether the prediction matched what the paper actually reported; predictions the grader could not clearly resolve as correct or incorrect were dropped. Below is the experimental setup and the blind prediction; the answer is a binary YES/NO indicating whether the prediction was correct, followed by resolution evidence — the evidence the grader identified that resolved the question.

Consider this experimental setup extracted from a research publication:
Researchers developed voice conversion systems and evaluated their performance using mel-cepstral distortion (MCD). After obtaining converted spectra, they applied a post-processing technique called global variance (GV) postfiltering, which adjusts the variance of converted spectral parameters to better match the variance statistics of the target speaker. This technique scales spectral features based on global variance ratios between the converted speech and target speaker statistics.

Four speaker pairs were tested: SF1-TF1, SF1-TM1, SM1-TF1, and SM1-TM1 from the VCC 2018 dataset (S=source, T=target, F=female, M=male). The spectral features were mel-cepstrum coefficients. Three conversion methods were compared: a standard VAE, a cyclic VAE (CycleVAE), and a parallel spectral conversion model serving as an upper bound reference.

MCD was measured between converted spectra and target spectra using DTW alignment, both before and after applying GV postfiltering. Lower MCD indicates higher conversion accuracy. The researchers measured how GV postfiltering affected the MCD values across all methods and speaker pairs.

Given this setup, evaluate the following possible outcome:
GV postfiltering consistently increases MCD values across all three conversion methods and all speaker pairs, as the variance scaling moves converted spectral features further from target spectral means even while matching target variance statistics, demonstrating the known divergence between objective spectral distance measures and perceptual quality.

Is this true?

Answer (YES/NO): YES